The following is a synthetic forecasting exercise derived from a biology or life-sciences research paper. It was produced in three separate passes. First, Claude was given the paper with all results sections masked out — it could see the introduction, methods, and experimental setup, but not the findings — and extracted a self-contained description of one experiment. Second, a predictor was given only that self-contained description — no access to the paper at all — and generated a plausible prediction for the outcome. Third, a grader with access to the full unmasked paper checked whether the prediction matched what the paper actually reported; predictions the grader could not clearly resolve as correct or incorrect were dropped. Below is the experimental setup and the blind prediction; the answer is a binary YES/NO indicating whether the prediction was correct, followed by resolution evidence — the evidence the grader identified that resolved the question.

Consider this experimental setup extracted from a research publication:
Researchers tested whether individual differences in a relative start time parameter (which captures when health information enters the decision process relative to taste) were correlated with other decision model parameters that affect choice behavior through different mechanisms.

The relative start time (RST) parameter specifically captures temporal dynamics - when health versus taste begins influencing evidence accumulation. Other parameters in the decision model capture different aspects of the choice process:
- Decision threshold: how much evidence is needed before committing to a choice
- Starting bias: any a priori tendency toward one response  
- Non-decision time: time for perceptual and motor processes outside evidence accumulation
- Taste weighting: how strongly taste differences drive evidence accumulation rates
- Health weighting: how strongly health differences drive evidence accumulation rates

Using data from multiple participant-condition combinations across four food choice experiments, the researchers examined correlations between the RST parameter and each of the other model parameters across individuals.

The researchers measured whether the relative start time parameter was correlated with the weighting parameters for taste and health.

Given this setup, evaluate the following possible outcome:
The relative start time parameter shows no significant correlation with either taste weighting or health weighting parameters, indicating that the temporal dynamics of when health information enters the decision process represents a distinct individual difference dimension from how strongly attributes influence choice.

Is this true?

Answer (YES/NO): NO